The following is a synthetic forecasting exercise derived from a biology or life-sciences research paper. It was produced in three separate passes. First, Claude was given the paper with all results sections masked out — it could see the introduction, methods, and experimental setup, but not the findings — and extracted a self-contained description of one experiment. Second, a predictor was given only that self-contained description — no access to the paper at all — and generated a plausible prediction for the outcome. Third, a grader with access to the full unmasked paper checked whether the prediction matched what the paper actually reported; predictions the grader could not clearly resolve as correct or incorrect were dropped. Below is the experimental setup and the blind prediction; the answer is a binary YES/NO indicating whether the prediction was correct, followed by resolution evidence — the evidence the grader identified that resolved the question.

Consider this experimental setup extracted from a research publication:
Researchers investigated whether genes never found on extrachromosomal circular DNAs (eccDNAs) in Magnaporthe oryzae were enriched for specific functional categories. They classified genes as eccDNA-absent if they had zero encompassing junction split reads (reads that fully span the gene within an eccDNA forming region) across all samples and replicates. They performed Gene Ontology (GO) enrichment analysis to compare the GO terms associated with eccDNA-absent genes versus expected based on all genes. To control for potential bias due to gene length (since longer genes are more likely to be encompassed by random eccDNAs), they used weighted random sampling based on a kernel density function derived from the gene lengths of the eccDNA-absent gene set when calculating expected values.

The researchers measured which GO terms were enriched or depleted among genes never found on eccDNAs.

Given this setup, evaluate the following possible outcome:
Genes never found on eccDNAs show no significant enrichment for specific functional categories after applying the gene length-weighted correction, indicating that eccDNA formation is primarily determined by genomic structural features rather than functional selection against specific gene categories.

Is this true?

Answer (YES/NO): NO